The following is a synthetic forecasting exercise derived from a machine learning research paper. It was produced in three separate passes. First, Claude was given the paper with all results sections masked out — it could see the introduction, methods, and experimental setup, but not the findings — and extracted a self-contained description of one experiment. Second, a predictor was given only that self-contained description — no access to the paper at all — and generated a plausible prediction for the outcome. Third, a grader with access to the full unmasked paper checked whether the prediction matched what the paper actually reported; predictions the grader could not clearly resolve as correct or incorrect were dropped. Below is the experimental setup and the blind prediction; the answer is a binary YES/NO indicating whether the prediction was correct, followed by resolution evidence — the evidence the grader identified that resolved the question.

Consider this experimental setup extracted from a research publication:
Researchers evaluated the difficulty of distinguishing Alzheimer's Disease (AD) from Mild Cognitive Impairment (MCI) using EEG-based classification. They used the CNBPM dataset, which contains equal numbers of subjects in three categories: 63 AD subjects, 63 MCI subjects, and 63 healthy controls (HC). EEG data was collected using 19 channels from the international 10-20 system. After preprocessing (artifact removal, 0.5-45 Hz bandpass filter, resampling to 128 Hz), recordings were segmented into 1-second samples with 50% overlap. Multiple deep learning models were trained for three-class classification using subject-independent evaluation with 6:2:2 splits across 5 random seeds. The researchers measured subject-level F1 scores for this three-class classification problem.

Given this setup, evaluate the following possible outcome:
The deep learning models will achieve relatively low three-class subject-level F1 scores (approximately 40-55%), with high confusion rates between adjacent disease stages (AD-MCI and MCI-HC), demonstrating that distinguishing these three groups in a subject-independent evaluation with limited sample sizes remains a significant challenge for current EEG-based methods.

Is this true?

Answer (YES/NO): NO